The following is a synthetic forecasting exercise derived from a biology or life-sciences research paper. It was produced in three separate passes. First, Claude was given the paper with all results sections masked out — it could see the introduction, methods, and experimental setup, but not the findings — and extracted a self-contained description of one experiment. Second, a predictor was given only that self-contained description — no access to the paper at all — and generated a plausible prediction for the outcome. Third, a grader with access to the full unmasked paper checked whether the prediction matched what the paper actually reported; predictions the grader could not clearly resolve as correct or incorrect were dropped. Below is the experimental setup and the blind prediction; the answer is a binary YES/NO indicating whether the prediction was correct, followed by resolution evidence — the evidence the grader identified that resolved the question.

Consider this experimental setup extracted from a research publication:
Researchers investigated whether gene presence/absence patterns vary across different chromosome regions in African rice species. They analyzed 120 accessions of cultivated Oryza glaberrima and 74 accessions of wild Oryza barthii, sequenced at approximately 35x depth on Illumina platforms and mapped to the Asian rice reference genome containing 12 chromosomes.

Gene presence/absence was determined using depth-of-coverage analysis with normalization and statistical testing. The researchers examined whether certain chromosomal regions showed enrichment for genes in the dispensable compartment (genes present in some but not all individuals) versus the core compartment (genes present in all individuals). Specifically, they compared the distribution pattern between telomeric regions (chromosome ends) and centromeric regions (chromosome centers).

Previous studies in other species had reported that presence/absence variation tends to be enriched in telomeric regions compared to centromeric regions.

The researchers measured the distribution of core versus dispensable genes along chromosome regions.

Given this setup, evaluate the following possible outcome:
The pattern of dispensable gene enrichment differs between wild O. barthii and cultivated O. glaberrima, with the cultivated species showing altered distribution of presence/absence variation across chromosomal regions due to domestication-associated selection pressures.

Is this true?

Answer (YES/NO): NO